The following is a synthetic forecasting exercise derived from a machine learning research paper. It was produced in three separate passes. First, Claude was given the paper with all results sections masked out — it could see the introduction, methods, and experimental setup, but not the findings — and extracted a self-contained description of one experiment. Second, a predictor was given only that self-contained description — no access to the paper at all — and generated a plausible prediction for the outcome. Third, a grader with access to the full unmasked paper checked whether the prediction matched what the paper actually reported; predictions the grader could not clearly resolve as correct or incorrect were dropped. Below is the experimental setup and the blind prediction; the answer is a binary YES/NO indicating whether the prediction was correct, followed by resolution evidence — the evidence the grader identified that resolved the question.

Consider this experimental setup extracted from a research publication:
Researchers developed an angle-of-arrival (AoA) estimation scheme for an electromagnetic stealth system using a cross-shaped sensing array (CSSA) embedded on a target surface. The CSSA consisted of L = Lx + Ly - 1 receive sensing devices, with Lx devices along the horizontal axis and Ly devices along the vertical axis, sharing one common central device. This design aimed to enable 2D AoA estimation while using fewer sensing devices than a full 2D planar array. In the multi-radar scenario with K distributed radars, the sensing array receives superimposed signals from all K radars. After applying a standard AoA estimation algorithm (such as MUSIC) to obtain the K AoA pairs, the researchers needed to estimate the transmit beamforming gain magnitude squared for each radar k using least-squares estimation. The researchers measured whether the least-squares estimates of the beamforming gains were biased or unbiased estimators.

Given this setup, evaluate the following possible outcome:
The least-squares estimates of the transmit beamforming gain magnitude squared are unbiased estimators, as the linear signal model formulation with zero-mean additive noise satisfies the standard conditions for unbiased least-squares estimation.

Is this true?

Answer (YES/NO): NO